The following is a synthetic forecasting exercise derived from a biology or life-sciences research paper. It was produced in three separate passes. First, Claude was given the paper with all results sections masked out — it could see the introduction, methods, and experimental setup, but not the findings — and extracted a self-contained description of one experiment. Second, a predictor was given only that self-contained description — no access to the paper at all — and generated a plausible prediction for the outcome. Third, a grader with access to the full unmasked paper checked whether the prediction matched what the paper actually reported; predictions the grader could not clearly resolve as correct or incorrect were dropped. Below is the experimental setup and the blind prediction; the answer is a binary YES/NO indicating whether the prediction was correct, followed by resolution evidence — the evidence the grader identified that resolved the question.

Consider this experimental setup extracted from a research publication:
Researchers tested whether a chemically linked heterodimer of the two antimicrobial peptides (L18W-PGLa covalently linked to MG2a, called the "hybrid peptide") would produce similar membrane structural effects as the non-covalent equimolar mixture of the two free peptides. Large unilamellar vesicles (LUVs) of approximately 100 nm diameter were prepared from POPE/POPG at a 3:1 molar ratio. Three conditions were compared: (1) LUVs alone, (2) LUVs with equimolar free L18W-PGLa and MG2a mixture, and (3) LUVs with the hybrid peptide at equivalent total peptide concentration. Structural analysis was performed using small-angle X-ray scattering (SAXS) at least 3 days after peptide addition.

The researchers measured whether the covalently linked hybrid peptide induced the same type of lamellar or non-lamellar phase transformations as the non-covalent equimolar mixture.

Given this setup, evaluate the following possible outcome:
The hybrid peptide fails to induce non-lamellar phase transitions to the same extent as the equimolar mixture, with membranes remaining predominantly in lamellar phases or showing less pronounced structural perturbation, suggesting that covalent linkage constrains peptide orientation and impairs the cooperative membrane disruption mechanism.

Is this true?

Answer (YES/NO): NO